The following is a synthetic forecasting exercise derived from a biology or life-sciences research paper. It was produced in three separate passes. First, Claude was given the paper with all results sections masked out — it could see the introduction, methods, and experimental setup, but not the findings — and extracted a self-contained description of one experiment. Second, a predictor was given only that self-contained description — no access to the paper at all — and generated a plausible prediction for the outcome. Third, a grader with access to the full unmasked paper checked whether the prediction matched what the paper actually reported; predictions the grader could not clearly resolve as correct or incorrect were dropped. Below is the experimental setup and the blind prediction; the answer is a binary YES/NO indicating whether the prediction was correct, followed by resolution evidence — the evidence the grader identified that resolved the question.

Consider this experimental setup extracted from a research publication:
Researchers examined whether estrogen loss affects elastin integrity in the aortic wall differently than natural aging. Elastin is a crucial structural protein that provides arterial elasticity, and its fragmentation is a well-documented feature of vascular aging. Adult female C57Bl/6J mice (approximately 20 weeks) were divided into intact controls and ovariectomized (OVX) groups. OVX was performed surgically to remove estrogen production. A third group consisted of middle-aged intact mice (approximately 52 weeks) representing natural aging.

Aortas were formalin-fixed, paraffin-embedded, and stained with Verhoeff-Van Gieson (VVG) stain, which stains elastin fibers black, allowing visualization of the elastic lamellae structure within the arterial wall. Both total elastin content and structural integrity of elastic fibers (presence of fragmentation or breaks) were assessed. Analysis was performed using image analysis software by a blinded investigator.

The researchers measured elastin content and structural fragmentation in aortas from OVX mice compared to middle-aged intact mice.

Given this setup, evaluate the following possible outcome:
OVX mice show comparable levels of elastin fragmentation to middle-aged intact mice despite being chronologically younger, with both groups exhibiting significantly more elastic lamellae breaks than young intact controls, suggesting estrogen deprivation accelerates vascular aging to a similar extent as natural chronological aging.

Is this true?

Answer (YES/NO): NO